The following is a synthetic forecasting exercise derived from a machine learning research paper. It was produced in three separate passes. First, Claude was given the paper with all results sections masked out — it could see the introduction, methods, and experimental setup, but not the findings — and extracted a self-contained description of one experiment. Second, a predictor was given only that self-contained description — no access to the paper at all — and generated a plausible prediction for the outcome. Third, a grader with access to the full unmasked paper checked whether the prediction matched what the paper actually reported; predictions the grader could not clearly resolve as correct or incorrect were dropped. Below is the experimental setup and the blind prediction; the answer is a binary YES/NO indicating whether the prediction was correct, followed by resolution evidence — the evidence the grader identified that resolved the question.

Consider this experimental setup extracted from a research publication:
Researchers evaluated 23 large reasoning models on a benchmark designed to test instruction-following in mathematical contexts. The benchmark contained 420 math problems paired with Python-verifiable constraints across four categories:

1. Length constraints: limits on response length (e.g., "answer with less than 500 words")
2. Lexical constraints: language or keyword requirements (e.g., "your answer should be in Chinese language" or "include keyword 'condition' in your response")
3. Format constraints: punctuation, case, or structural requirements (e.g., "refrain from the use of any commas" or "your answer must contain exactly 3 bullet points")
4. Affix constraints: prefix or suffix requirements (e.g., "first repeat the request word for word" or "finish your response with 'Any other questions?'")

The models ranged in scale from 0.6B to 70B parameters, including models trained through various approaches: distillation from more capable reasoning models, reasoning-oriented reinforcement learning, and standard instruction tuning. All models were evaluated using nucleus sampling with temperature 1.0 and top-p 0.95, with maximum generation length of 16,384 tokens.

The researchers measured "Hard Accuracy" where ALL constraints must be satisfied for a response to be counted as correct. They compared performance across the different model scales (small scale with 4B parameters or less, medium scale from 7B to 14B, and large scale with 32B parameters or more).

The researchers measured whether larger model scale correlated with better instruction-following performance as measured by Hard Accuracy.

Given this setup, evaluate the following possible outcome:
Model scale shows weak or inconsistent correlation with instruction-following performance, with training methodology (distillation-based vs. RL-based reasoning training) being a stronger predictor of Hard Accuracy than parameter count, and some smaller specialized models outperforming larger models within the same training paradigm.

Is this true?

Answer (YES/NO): YES